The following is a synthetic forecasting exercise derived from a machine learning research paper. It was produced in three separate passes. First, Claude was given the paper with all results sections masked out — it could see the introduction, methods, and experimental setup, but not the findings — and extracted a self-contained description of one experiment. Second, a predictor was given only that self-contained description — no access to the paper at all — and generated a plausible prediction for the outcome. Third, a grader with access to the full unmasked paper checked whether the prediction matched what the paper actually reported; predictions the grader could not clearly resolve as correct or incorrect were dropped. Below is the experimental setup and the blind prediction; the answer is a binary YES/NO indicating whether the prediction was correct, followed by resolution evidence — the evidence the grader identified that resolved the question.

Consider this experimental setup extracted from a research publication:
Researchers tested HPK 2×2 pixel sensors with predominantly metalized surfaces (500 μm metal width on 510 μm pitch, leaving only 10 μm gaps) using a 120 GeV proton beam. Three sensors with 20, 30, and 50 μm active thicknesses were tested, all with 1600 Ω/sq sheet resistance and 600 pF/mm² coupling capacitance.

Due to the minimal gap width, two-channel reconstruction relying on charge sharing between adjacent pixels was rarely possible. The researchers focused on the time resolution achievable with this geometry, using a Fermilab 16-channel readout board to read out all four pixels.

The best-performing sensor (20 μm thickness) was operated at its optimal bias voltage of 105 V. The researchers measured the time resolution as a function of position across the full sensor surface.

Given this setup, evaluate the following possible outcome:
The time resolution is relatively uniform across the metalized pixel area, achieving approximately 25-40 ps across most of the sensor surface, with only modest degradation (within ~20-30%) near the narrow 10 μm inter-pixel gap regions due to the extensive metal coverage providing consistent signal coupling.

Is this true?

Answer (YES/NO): NO